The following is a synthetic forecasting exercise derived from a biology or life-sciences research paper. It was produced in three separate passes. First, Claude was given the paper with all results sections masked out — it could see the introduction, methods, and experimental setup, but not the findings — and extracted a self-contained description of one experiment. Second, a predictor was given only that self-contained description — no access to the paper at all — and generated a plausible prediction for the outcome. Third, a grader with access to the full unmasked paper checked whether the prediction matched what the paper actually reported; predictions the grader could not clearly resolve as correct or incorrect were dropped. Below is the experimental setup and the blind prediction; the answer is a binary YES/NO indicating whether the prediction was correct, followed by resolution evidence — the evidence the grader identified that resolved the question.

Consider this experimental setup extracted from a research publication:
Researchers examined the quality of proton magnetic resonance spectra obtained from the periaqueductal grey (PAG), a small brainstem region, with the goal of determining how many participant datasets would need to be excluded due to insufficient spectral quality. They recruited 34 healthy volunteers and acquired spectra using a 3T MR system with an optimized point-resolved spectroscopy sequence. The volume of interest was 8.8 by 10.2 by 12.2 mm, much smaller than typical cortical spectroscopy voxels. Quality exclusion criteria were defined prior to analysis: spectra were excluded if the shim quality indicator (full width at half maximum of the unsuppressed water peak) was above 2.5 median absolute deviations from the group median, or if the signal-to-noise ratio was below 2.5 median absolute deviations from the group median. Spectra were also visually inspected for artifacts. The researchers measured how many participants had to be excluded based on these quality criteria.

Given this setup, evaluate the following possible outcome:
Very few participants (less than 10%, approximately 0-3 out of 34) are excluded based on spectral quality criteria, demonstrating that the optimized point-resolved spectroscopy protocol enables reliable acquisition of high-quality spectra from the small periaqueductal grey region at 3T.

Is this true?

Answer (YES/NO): YES